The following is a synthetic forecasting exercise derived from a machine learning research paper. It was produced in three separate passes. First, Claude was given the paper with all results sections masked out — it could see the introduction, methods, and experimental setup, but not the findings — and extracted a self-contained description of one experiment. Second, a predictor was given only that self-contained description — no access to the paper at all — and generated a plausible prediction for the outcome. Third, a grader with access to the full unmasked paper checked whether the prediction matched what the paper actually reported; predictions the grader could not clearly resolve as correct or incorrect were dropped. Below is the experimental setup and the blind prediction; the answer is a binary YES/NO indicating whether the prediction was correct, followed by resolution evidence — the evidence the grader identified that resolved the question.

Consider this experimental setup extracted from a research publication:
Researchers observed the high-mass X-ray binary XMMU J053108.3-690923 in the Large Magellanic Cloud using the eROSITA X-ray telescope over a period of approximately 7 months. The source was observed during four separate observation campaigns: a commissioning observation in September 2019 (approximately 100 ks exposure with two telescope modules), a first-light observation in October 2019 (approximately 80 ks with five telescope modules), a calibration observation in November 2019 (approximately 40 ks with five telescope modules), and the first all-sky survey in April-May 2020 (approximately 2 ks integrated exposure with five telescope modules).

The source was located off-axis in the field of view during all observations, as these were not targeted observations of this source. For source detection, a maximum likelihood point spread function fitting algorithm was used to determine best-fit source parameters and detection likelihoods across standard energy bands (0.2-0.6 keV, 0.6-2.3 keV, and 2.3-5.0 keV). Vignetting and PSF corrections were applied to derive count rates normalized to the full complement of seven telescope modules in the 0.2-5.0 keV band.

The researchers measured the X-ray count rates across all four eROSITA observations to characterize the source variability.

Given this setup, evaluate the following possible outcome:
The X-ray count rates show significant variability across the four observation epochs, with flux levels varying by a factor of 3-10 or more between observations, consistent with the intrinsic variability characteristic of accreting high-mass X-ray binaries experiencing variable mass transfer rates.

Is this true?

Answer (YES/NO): YES